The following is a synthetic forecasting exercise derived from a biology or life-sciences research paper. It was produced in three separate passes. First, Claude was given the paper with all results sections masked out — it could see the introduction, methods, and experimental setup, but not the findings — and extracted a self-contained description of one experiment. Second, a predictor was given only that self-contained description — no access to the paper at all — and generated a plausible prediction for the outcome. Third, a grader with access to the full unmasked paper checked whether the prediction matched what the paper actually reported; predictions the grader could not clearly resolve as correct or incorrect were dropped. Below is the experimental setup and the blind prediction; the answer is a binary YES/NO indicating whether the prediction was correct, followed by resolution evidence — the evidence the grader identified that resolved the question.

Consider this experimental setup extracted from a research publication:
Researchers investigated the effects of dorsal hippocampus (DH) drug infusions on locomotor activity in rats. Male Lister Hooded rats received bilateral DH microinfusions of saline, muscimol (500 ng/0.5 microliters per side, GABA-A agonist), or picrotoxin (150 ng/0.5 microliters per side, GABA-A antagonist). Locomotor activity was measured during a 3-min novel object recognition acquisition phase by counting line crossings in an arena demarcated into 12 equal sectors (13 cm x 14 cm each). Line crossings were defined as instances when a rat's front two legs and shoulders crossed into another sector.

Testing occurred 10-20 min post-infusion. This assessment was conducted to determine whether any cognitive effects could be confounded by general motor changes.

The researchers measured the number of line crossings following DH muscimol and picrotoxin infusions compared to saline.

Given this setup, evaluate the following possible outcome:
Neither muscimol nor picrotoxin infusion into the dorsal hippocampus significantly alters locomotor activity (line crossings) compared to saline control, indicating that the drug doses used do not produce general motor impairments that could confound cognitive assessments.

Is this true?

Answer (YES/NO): NO